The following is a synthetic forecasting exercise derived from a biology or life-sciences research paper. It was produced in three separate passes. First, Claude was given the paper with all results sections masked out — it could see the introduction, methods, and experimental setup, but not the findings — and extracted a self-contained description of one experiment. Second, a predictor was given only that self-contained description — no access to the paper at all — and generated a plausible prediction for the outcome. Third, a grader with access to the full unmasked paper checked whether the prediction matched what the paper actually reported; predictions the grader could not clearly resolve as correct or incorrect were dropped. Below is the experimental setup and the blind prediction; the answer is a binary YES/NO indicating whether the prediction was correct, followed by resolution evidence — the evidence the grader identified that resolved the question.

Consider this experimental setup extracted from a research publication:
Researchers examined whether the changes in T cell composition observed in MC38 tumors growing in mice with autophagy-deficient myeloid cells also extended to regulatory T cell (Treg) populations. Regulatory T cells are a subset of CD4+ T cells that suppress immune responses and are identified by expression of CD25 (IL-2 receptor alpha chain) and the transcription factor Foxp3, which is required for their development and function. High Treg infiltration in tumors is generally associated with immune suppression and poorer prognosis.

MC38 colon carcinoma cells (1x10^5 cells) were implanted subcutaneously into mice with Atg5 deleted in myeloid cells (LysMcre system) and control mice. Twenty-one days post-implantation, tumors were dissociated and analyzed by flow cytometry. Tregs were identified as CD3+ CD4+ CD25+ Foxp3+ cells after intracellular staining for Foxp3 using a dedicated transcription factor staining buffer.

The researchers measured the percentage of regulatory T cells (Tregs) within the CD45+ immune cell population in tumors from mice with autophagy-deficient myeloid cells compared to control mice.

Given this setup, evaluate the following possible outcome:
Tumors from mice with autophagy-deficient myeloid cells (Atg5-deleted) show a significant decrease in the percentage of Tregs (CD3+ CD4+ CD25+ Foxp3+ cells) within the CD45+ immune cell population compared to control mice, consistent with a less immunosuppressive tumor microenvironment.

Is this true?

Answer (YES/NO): NO